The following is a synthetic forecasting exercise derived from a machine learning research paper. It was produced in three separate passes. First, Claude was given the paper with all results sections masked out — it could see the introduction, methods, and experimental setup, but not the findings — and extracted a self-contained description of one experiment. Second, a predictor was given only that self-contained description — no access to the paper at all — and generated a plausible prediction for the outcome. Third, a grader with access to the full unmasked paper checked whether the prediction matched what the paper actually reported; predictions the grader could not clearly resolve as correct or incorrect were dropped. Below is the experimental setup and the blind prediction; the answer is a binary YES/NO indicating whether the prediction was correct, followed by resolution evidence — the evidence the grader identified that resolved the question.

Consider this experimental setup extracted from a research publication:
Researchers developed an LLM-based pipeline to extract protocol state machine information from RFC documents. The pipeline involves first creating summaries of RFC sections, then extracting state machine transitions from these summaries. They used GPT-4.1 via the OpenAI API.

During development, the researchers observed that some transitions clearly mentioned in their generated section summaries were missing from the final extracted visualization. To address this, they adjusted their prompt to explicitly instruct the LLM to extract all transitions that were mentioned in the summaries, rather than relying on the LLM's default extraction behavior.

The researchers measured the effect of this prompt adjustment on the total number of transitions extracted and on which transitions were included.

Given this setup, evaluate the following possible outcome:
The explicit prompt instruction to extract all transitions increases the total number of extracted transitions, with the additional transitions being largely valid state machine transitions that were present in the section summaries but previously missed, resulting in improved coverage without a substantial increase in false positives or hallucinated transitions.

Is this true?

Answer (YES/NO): NO